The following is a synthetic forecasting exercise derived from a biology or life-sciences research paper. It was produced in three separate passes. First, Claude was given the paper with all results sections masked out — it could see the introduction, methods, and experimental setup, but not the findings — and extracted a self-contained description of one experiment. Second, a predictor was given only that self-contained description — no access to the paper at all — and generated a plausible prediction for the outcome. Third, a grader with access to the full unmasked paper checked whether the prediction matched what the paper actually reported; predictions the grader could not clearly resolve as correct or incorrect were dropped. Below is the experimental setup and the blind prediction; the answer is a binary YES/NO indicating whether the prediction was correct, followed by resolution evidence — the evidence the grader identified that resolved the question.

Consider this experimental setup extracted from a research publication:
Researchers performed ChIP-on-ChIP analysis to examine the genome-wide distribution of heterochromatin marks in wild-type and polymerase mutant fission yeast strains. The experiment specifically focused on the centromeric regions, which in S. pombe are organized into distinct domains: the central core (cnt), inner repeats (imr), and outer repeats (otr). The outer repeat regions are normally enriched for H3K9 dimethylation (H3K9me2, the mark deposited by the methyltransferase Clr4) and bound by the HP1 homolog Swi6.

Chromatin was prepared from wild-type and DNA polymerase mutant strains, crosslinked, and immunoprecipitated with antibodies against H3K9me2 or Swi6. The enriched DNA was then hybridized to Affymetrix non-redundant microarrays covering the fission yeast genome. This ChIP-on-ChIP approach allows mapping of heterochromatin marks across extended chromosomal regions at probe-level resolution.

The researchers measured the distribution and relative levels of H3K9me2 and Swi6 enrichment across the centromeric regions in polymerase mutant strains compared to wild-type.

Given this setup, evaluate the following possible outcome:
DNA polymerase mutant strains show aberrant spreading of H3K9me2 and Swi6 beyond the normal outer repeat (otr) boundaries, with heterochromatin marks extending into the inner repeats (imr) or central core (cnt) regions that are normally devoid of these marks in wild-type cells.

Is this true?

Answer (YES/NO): NO